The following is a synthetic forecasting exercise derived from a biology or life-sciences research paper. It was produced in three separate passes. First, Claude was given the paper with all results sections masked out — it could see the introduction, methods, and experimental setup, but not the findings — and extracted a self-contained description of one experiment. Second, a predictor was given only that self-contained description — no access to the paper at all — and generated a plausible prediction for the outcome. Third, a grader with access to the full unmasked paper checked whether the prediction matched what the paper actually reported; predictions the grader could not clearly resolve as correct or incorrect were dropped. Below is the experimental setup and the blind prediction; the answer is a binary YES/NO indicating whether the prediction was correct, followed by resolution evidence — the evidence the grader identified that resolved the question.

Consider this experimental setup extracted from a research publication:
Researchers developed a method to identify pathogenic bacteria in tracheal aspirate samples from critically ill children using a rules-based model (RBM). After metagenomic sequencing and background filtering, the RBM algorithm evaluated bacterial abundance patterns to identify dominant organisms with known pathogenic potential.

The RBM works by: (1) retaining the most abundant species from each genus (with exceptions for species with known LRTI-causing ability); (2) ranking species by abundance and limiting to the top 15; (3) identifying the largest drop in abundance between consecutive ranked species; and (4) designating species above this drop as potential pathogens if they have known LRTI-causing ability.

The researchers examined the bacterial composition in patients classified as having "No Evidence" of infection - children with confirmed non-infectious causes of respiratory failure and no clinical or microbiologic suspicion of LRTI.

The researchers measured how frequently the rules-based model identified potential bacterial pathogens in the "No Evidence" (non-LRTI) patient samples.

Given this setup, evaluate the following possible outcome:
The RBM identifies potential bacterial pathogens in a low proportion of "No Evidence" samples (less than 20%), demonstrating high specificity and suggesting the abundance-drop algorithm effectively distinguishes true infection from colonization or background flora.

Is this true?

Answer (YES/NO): NO